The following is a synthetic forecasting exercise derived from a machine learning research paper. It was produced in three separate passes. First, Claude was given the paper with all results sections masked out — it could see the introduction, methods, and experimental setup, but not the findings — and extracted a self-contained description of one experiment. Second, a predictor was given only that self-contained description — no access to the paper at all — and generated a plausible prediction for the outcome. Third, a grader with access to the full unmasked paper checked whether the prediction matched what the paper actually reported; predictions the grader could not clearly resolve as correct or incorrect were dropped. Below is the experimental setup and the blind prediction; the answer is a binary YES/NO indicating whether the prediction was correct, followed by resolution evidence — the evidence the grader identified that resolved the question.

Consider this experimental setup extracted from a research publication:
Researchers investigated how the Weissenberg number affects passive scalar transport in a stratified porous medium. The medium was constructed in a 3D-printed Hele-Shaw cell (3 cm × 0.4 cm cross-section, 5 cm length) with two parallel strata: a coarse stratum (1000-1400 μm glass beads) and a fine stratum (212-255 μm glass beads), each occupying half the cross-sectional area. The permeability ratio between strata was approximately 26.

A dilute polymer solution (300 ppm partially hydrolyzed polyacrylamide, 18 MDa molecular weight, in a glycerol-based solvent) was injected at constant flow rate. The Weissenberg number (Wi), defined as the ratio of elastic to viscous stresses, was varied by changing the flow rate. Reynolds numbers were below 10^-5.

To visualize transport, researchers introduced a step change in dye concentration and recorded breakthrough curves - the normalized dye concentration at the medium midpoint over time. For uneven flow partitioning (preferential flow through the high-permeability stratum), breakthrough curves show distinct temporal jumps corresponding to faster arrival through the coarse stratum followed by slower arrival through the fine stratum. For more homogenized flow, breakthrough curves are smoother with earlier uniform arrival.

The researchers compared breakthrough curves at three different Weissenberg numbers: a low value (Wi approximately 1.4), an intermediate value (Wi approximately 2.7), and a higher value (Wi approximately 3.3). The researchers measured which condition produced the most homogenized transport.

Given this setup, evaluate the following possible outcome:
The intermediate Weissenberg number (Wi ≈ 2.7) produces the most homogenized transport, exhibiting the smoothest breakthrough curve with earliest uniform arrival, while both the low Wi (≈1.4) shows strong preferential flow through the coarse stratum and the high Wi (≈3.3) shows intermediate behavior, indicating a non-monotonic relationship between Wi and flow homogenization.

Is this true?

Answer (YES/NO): YES